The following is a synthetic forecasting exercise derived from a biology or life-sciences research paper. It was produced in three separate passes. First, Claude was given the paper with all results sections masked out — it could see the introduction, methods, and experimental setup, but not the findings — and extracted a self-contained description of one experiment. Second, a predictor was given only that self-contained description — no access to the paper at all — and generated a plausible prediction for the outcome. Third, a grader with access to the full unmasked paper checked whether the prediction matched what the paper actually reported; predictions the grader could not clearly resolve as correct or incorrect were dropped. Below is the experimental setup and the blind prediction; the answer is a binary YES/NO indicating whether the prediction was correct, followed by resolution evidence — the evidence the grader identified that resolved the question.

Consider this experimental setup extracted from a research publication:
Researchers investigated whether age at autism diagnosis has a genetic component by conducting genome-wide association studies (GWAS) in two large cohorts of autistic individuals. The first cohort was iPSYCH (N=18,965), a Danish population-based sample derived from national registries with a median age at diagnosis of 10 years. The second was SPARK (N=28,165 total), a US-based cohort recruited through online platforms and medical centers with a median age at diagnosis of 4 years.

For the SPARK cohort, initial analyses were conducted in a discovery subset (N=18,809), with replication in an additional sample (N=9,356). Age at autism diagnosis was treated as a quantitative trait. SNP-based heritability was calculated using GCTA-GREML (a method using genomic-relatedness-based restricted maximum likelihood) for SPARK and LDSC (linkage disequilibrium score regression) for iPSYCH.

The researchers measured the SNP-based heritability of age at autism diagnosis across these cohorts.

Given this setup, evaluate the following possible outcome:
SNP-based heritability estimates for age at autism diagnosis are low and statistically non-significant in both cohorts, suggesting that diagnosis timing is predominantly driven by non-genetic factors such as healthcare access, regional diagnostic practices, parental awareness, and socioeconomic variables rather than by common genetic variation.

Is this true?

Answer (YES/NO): NO